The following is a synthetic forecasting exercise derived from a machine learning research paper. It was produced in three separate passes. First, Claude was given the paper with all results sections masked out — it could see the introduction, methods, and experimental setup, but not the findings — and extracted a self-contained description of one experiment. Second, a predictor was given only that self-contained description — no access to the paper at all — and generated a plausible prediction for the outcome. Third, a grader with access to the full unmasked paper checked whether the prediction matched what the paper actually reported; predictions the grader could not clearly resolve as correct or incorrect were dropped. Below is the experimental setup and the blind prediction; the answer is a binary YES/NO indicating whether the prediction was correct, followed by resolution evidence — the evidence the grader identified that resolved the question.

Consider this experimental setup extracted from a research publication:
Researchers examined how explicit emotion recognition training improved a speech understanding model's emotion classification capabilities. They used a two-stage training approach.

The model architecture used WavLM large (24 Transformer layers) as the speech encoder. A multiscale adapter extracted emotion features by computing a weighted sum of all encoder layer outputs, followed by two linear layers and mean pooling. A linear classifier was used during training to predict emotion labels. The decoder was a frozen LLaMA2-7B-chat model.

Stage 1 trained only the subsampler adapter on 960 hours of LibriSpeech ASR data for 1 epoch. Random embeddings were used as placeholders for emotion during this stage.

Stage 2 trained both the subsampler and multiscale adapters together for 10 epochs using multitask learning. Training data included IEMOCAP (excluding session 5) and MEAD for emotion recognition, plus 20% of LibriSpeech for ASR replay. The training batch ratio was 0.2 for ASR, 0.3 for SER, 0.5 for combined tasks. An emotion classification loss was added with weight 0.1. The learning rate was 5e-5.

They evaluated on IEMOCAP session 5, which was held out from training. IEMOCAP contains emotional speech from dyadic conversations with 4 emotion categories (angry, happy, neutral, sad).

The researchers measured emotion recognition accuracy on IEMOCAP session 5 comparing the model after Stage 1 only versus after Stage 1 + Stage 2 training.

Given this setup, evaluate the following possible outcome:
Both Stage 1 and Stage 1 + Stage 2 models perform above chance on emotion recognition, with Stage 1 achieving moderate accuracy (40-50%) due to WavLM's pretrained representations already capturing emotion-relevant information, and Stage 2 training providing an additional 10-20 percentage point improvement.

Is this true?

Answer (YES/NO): NO